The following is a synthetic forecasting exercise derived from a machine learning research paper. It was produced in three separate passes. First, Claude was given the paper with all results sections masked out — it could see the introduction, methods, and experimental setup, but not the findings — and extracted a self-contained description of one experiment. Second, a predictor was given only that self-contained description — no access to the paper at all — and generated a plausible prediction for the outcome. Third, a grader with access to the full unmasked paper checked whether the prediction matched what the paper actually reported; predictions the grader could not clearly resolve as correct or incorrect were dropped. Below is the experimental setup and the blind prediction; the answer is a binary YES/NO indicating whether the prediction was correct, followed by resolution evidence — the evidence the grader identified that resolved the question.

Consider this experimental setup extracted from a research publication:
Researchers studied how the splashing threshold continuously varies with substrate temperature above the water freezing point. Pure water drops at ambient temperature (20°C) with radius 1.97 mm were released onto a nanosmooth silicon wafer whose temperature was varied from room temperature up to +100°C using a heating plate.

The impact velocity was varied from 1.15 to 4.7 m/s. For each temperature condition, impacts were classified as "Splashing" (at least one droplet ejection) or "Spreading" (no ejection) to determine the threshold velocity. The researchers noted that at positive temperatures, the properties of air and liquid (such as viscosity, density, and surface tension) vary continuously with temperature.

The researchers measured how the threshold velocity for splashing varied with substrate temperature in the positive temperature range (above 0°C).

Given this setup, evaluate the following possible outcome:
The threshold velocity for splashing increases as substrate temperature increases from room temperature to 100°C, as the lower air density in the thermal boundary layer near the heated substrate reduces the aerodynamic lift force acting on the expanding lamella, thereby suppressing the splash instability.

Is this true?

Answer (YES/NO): YES